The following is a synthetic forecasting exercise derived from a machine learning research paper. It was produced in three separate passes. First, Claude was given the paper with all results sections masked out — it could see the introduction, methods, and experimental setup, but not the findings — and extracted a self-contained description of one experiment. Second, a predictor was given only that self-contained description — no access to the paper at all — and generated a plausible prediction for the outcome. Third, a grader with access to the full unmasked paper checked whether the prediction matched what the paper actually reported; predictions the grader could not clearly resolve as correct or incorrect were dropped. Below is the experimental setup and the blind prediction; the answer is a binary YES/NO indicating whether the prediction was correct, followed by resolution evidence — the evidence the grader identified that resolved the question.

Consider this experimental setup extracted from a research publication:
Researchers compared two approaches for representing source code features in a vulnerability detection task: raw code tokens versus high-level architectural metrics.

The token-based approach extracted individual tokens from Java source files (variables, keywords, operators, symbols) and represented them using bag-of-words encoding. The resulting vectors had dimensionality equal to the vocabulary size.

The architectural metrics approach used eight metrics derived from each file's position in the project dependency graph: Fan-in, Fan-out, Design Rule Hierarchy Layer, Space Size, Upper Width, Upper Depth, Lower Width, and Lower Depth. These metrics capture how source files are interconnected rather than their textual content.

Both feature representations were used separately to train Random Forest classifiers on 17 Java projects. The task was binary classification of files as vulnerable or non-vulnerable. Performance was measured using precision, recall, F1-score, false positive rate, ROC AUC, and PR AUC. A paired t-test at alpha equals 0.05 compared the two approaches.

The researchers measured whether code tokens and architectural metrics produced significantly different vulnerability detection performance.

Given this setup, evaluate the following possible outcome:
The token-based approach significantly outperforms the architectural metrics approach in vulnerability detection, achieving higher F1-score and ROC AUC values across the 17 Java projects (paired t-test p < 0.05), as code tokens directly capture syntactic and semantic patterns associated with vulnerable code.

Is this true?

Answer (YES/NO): YES